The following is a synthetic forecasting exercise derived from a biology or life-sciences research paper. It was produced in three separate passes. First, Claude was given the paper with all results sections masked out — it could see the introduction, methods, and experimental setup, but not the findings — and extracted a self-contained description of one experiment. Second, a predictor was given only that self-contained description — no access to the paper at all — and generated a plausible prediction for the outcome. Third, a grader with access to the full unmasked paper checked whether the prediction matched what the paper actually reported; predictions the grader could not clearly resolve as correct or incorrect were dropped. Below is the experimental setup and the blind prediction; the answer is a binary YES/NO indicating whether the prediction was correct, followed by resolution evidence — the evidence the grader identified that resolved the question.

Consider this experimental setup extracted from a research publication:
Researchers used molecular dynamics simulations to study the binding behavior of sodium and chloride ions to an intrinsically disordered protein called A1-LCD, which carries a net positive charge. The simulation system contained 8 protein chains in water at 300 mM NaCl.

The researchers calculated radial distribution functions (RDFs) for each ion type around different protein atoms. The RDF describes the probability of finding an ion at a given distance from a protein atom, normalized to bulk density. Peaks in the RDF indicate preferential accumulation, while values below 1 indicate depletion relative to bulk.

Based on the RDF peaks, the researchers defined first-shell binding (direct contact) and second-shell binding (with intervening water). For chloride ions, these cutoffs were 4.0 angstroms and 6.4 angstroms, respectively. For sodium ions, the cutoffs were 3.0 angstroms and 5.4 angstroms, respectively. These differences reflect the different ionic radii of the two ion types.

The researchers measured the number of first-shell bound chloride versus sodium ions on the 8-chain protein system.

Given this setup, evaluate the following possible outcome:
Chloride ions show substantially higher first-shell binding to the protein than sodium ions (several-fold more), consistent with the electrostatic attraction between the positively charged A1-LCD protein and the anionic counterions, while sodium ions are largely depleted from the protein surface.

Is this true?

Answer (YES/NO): NO